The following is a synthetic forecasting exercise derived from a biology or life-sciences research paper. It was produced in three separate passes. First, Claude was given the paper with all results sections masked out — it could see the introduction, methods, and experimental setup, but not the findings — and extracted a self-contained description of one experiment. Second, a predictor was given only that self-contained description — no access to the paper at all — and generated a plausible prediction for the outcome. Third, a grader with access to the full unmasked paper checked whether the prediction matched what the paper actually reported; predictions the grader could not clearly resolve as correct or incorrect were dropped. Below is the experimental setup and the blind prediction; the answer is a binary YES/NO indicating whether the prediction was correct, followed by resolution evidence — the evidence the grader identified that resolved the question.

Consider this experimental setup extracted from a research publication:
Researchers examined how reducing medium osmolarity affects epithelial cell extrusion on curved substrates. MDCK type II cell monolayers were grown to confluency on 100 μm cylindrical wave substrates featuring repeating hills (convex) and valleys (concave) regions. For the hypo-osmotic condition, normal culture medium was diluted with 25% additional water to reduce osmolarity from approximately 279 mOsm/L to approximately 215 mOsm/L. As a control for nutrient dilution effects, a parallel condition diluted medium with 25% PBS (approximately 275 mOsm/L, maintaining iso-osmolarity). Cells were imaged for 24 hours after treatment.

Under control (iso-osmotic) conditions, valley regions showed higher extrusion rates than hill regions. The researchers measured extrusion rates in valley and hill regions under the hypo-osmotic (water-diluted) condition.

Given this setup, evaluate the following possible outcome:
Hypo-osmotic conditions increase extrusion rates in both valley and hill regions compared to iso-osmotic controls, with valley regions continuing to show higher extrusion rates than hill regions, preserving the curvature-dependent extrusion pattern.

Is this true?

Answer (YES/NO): NO